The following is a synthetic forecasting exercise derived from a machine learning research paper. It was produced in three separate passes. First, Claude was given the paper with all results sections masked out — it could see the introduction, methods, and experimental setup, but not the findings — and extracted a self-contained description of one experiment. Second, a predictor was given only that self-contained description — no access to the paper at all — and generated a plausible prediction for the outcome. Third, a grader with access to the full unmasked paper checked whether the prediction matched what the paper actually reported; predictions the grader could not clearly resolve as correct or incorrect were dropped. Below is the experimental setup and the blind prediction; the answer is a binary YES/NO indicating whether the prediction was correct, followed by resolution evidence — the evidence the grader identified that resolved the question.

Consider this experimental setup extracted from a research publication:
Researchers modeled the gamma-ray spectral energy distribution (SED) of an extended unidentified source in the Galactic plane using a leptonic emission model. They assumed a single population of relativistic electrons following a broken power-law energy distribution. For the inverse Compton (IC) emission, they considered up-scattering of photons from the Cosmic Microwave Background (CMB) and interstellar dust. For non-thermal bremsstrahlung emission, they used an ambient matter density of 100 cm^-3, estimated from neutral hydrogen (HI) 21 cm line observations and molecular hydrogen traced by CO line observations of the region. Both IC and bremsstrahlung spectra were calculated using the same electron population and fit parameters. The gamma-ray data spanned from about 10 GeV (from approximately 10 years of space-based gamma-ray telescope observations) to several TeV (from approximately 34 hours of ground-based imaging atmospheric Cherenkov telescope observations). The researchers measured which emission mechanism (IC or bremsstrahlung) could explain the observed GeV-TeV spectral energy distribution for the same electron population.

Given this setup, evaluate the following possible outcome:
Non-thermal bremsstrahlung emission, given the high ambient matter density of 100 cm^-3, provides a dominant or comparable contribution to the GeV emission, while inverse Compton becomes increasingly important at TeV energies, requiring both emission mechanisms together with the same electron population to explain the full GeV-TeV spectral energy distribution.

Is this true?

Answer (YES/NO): NO